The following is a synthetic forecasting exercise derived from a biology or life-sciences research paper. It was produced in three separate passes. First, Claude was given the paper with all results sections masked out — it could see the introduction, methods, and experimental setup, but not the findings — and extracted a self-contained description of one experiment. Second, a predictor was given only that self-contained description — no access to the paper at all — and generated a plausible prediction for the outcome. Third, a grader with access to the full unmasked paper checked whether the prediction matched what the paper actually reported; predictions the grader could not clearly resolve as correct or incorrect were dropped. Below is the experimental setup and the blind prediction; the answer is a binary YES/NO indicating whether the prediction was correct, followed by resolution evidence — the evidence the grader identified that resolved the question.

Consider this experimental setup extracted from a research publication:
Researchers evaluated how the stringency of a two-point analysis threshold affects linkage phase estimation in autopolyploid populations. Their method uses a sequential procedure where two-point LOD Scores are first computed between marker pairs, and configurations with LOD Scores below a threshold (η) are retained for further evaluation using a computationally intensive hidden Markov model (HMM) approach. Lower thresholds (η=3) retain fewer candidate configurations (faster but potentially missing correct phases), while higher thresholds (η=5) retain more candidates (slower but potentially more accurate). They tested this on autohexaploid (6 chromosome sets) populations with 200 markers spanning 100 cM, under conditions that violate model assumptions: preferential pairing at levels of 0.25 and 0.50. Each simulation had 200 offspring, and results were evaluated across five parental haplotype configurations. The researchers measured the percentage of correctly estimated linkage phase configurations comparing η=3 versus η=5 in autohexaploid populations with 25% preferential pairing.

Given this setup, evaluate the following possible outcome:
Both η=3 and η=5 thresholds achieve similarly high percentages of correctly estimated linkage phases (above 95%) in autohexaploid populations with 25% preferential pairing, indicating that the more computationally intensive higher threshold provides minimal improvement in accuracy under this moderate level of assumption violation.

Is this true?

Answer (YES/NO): NO